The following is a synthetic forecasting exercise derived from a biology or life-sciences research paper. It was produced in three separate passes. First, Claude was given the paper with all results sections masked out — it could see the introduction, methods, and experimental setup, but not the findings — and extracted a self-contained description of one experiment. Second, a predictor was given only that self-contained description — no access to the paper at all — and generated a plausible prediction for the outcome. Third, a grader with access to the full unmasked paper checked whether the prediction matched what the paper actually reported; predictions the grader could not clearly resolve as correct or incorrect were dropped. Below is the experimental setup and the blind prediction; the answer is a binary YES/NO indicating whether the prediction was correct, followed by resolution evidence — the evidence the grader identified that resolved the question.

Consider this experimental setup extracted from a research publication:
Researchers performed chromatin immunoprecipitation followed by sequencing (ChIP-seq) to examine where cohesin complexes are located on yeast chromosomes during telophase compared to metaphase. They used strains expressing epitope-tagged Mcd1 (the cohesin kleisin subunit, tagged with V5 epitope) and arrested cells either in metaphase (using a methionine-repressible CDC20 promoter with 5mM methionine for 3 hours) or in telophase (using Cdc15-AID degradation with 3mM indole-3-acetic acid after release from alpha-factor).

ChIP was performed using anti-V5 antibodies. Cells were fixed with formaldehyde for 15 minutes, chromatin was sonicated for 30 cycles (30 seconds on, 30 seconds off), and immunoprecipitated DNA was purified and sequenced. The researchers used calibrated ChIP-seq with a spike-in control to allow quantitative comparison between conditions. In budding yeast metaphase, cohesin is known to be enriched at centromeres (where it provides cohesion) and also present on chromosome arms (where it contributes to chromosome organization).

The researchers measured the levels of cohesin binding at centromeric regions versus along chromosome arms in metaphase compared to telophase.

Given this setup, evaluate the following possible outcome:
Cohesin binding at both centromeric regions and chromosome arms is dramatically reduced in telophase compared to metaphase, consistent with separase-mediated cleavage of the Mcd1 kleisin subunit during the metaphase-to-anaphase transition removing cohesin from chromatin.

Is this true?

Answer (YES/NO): NO